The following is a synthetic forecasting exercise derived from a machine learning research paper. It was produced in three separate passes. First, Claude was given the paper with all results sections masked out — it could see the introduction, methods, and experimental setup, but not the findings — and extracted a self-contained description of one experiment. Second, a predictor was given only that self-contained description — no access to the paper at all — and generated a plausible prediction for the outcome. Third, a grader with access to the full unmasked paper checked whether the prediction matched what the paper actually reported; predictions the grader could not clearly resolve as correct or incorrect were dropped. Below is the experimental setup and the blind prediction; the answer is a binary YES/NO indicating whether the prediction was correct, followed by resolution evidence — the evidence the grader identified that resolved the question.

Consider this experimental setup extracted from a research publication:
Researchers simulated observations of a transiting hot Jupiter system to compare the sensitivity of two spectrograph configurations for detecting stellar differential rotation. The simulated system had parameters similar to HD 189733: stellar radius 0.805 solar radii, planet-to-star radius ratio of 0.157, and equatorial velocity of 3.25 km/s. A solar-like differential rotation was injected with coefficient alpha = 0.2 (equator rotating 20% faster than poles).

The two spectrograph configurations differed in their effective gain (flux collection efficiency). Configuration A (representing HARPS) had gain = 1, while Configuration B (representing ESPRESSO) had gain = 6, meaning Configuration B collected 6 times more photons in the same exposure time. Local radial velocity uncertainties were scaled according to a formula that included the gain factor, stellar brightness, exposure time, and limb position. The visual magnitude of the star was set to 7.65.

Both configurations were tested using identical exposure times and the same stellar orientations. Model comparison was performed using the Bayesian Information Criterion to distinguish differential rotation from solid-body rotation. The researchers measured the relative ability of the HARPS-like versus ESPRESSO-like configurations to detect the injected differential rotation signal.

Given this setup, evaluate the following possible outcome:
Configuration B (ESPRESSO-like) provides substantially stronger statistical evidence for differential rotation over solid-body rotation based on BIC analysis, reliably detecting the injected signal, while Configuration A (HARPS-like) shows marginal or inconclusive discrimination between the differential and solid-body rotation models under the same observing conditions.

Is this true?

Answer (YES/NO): NO